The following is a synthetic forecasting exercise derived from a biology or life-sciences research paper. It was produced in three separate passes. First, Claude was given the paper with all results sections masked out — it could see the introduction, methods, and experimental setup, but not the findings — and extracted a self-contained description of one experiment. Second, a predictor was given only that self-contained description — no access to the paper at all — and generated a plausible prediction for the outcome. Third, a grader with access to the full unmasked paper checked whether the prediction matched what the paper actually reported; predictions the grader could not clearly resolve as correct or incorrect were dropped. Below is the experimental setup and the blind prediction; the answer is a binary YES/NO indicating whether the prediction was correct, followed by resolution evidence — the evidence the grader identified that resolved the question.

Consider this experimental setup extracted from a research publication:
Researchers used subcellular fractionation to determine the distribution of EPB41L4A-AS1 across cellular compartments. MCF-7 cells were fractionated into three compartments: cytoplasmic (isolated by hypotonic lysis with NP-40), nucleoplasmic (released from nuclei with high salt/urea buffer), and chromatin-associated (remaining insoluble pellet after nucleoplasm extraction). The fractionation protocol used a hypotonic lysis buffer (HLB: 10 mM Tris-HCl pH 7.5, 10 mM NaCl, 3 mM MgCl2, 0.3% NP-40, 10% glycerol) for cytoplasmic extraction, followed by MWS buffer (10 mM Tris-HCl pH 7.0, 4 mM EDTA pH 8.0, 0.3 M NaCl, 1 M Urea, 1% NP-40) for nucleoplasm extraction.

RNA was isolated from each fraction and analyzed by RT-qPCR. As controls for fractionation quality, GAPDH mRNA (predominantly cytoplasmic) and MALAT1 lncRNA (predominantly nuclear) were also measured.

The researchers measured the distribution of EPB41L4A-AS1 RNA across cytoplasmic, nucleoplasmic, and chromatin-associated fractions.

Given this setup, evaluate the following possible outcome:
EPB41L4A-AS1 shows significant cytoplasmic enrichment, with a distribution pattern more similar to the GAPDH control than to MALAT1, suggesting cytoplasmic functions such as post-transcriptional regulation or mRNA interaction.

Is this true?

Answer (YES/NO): NO